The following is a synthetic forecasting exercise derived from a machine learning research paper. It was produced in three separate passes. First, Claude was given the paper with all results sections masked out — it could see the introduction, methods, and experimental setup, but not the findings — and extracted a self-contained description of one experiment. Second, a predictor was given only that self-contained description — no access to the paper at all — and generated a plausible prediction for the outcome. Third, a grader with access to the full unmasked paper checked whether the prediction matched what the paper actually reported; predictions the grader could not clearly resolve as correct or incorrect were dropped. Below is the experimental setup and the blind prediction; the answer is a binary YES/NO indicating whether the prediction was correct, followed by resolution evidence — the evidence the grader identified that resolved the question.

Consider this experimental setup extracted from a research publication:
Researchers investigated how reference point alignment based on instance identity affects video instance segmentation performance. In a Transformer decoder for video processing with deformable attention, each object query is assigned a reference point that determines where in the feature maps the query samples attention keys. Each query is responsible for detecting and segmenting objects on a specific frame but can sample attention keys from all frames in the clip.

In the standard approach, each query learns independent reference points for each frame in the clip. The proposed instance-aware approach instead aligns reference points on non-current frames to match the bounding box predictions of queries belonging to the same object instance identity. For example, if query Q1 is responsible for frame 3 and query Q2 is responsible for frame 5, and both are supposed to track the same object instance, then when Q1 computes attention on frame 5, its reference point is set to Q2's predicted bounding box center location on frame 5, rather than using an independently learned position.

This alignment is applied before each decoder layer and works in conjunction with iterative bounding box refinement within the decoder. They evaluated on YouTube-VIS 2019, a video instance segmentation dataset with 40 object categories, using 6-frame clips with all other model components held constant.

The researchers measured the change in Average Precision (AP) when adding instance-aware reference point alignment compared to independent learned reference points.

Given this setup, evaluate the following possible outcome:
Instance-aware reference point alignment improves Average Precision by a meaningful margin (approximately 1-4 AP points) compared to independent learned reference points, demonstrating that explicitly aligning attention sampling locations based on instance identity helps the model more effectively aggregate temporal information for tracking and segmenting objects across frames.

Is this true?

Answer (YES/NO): YES